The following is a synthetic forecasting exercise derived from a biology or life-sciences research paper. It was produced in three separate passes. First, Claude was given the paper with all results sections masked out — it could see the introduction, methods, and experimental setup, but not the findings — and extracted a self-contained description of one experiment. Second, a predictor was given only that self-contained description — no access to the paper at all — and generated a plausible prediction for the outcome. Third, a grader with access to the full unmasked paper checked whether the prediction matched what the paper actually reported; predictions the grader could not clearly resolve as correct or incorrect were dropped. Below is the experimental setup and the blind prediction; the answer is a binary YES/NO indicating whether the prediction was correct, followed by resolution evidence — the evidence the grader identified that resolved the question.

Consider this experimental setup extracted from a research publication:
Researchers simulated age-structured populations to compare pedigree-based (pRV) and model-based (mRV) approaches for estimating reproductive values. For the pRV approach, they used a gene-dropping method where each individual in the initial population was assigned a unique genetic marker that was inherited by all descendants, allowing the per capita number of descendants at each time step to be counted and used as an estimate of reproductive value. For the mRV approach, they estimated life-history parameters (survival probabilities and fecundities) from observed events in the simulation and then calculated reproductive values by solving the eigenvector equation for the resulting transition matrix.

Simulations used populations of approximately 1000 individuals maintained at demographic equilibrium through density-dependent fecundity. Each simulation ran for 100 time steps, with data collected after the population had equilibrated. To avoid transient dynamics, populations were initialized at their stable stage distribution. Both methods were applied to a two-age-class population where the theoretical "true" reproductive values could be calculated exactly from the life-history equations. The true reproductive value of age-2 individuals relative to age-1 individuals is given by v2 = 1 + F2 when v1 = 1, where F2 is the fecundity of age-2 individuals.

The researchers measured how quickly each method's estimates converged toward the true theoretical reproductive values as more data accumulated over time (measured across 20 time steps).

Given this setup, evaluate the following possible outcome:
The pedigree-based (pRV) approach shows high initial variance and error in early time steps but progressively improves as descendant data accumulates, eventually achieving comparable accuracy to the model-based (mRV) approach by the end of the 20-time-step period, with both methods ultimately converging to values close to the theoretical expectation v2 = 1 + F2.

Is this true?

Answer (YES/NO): NO